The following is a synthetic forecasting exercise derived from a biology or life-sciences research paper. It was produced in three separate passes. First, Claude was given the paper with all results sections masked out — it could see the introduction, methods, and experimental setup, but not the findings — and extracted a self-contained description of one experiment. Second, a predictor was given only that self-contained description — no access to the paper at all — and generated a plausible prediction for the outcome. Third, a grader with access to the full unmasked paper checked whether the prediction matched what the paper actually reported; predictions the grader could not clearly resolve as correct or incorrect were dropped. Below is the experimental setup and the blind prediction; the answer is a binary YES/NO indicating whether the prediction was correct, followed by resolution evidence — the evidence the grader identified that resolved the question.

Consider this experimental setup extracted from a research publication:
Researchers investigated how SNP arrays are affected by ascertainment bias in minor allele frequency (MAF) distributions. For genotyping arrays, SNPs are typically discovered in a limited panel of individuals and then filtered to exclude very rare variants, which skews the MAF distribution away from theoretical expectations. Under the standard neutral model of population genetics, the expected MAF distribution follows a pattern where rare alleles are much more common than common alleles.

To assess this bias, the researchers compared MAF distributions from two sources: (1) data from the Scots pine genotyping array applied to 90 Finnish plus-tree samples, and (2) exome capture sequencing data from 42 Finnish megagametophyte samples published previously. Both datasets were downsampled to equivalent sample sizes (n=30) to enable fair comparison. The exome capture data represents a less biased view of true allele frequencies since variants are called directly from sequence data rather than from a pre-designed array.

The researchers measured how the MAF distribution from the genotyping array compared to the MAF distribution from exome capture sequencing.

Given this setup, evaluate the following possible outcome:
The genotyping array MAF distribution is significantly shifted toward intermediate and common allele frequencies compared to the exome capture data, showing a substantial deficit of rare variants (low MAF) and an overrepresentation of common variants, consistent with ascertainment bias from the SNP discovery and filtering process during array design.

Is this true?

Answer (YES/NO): YES